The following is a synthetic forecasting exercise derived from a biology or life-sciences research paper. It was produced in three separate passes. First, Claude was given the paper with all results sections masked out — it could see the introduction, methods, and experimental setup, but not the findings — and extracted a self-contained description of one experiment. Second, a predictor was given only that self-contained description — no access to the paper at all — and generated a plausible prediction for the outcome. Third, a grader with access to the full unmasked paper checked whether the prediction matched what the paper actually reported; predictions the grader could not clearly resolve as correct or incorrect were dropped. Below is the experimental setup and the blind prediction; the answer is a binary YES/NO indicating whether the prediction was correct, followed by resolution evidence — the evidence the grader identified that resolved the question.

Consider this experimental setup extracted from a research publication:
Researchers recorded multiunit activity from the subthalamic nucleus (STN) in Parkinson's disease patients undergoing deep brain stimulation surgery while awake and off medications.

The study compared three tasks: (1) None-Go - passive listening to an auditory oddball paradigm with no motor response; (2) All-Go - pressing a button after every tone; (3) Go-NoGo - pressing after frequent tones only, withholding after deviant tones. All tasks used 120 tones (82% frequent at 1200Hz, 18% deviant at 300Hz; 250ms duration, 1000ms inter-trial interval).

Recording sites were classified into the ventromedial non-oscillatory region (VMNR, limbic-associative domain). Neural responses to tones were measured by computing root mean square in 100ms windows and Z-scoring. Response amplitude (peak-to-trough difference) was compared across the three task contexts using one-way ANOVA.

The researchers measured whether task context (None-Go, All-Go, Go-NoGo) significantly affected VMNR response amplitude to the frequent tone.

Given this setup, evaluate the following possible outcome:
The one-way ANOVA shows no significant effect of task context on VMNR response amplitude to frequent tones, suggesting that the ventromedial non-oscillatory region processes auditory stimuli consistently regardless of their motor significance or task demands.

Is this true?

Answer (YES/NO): NO